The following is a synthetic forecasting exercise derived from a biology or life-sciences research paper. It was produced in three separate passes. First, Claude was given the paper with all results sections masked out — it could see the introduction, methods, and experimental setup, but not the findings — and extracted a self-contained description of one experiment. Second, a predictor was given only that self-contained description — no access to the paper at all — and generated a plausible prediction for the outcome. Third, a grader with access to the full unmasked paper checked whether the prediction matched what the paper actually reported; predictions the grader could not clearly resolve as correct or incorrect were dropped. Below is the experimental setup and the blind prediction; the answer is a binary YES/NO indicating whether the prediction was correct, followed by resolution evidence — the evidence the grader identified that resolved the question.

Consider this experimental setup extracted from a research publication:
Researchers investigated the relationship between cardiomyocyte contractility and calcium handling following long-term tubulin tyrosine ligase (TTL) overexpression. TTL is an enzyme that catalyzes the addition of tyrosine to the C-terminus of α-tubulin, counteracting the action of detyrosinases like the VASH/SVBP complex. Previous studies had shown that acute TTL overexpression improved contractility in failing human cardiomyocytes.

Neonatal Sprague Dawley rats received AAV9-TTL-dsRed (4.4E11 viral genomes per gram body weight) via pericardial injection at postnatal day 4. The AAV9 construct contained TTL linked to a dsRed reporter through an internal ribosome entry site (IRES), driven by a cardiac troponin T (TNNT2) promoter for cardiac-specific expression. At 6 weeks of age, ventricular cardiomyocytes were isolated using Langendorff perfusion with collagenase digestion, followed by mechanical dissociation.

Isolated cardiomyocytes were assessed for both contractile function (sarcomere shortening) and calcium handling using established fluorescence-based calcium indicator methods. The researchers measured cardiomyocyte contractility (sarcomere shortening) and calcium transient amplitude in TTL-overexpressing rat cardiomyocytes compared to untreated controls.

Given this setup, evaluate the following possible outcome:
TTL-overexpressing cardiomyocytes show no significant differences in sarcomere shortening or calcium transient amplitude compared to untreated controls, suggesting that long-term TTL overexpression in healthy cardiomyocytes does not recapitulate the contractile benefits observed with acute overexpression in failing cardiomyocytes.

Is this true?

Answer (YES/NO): NO